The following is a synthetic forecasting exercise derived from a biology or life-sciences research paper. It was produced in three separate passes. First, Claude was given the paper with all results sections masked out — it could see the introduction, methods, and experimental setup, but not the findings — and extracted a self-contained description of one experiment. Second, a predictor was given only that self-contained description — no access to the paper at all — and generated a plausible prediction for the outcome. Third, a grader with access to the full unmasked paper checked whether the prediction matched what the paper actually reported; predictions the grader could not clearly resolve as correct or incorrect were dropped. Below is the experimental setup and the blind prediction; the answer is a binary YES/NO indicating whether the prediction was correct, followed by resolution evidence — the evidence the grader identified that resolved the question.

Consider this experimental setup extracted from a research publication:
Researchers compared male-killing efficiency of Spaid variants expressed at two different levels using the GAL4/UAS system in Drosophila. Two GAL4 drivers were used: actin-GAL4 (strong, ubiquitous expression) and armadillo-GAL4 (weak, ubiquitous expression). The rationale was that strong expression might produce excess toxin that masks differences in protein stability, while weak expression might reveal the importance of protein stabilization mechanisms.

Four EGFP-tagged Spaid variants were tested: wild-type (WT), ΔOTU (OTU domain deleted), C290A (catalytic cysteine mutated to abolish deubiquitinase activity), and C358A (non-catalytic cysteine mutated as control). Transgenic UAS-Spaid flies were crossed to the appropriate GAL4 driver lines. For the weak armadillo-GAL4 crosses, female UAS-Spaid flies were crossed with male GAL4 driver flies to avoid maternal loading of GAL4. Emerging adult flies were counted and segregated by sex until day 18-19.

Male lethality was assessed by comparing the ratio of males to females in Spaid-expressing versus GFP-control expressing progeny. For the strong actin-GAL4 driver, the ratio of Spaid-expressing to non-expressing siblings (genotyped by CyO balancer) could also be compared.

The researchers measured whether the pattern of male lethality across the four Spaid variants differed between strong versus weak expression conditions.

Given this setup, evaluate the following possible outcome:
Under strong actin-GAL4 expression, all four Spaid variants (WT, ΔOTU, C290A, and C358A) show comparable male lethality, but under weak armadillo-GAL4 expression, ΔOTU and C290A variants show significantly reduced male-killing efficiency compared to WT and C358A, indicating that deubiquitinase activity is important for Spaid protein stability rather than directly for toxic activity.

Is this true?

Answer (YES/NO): YES